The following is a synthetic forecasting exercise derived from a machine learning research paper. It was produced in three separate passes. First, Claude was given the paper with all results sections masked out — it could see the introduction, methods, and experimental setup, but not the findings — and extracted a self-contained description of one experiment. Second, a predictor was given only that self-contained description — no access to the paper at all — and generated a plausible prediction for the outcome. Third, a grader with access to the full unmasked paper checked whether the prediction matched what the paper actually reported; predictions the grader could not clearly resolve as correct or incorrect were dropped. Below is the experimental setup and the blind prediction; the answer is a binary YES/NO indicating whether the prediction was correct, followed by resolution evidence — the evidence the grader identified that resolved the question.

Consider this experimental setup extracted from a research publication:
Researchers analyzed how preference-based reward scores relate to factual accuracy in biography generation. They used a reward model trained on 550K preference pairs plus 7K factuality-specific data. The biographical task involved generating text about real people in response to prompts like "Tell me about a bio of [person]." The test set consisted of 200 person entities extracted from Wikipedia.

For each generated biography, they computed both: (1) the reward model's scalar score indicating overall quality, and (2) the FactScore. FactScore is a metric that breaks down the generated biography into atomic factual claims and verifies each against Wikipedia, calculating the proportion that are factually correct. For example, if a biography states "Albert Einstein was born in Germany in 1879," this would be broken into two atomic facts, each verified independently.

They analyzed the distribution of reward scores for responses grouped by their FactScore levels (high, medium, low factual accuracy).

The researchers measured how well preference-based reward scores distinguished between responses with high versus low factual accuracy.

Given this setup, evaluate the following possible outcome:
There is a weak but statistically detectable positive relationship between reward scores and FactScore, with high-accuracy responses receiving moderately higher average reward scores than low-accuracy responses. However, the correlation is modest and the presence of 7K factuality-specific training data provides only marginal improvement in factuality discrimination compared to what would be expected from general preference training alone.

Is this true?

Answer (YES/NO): NO